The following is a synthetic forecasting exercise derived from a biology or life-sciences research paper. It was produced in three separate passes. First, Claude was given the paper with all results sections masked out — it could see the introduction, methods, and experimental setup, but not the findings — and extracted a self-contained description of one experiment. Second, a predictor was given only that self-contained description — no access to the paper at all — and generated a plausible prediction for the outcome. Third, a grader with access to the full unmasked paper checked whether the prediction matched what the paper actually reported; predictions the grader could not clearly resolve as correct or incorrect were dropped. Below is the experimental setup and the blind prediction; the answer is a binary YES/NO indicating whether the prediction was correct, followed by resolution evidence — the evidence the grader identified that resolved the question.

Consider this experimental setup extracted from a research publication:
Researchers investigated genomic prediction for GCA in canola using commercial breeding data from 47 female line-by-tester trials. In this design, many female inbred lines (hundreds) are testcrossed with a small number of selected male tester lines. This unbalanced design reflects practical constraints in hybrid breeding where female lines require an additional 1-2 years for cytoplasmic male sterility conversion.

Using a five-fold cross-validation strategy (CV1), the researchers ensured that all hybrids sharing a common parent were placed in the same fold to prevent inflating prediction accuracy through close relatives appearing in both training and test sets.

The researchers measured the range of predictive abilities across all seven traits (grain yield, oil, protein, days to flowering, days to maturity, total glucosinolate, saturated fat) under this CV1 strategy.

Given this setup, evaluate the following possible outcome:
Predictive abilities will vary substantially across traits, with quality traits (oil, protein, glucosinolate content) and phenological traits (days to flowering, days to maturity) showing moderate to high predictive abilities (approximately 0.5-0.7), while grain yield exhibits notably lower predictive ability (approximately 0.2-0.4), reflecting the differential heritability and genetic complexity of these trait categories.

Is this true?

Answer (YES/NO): NO